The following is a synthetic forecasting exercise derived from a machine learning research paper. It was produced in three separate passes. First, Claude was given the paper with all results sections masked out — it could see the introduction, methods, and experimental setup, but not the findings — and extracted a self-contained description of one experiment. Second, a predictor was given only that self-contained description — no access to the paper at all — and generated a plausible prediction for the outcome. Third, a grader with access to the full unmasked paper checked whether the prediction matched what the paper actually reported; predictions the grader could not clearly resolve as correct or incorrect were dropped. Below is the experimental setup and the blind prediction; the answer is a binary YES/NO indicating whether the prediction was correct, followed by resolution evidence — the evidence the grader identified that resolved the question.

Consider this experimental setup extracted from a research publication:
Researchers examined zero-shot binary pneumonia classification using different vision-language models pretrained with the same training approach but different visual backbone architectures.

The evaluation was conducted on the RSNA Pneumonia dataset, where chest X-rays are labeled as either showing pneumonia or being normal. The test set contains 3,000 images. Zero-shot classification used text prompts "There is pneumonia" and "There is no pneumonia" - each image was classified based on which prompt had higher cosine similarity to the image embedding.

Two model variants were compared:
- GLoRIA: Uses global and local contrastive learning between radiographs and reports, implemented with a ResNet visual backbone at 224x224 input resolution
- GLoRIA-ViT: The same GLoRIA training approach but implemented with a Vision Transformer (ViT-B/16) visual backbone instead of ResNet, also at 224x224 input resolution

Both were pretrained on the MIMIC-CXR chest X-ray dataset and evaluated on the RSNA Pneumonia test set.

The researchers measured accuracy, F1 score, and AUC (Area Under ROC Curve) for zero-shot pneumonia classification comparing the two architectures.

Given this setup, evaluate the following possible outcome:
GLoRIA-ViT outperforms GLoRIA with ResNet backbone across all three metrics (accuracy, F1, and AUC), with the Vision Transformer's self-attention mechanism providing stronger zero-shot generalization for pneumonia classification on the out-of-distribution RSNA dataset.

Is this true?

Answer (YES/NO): YES